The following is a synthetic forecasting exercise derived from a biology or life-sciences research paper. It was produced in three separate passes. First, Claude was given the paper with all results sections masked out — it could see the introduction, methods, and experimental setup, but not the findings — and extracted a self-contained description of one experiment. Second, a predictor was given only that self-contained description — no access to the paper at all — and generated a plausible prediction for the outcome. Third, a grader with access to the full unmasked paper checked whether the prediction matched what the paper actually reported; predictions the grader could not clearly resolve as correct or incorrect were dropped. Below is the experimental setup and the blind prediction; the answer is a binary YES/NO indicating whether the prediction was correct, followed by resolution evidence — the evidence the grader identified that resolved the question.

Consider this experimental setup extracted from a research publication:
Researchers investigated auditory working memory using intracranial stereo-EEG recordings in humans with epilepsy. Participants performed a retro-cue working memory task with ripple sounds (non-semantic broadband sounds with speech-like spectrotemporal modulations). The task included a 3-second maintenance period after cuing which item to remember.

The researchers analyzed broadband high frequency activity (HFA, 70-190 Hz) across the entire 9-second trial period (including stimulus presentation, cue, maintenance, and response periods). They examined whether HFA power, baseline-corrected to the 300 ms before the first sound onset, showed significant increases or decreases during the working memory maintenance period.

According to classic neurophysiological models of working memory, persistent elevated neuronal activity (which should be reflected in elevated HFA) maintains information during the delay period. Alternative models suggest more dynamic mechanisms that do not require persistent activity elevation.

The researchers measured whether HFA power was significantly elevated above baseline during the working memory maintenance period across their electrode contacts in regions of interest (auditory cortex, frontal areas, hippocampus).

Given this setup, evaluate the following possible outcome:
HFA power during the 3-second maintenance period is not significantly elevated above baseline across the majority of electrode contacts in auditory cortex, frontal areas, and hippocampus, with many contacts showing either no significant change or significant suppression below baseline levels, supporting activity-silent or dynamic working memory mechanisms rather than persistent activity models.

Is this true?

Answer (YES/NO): YES